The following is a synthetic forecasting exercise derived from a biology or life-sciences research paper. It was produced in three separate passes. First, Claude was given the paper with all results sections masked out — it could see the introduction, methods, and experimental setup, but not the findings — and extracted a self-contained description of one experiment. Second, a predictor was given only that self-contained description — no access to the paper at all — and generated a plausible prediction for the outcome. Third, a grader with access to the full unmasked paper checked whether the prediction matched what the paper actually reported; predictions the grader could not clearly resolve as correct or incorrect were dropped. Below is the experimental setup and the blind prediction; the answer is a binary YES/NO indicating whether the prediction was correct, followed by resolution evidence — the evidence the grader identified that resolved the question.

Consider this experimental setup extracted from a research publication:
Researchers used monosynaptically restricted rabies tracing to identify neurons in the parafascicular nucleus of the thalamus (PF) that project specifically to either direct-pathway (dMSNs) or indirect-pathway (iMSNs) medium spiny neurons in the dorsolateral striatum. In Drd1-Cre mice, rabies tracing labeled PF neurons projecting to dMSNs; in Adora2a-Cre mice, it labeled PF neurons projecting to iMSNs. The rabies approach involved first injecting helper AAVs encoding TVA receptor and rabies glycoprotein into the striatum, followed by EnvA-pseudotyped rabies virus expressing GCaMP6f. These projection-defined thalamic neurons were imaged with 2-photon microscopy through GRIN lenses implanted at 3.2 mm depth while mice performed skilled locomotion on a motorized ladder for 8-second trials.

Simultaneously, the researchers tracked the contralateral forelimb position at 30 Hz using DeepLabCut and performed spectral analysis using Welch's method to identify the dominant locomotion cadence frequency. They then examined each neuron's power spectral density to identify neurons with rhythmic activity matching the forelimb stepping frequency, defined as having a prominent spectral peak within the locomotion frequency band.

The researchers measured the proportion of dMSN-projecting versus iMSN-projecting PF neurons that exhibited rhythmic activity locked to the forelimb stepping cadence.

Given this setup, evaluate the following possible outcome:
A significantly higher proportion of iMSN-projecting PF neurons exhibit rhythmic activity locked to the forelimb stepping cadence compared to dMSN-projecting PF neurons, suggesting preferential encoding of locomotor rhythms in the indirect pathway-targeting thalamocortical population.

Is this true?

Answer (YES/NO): NO